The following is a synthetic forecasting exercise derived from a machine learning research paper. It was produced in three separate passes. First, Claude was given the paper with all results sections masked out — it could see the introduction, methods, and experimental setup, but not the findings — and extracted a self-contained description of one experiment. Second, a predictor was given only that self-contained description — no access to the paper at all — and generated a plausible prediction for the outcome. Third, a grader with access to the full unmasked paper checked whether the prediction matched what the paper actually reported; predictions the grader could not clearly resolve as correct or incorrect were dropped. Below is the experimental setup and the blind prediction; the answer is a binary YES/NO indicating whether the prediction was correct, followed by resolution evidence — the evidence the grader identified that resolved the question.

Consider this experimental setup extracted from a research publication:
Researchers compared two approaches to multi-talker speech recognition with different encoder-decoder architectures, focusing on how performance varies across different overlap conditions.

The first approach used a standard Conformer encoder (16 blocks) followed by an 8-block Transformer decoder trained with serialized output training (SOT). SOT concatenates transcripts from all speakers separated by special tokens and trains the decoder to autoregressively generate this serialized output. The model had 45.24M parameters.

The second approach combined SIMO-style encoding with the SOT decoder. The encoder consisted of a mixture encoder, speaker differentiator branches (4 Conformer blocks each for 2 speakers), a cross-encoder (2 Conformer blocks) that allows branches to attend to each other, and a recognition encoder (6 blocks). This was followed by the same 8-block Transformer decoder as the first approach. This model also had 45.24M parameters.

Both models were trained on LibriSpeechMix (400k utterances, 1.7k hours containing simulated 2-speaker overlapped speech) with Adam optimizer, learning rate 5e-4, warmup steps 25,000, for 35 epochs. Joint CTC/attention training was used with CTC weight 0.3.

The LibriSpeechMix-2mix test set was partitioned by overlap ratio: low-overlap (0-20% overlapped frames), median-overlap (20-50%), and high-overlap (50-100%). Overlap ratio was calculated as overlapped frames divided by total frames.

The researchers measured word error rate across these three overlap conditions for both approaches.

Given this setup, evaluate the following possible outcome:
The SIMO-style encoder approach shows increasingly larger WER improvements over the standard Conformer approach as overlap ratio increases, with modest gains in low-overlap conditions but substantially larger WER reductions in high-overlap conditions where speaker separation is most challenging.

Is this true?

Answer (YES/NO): NO